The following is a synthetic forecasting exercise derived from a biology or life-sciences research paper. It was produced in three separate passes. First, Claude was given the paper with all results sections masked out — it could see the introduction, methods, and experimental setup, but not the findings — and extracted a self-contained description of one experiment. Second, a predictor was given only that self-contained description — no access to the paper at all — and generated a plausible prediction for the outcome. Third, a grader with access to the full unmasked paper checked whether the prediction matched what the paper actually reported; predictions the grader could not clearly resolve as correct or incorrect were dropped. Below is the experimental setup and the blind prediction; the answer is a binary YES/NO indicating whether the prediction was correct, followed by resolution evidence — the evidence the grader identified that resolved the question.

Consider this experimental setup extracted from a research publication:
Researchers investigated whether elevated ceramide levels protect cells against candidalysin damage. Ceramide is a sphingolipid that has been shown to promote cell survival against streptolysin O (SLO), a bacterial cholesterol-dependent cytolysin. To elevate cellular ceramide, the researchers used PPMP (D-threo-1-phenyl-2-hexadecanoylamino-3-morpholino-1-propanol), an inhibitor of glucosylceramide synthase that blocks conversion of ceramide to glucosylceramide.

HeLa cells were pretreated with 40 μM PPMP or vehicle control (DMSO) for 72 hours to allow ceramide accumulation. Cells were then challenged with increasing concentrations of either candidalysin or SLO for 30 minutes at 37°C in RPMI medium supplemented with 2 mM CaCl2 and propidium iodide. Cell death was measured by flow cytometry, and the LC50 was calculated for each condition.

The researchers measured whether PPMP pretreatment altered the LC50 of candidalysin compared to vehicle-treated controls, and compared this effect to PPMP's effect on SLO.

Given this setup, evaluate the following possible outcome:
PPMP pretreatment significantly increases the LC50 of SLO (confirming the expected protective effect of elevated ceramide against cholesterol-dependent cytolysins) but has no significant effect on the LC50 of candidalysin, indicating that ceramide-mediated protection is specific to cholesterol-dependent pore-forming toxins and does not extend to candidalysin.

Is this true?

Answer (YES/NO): YES